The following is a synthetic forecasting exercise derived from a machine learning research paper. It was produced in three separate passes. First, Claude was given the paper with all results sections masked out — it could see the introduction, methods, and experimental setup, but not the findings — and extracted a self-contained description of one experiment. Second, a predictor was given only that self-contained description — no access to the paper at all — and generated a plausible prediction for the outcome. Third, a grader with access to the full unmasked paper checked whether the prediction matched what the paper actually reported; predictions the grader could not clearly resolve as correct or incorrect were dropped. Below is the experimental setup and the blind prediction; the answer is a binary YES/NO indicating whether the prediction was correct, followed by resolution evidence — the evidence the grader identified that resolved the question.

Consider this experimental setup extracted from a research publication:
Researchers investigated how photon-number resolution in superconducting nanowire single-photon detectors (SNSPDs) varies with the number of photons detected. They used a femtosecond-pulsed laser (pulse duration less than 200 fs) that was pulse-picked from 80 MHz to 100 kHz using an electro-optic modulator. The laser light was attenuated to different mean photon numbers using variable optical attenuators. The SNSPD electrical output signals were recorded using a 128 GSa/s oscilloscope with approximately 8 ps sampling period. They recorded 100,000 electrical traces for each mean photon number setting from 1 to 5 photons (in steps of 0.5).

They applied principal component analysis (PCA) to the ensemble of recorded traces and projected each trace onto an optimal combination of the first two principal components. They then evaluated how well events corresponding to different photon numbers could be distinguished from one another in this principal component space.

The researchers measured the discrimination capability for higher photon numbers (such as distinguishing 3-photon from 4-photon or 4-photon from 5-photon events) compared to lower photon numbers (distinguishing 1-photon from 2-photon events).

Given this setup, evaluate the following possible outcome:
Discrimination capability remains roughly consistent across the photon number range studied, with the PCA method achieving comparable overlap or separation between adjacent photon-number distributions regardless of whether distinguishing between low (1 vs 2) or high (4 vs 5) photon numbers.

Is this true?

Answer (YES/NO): NO